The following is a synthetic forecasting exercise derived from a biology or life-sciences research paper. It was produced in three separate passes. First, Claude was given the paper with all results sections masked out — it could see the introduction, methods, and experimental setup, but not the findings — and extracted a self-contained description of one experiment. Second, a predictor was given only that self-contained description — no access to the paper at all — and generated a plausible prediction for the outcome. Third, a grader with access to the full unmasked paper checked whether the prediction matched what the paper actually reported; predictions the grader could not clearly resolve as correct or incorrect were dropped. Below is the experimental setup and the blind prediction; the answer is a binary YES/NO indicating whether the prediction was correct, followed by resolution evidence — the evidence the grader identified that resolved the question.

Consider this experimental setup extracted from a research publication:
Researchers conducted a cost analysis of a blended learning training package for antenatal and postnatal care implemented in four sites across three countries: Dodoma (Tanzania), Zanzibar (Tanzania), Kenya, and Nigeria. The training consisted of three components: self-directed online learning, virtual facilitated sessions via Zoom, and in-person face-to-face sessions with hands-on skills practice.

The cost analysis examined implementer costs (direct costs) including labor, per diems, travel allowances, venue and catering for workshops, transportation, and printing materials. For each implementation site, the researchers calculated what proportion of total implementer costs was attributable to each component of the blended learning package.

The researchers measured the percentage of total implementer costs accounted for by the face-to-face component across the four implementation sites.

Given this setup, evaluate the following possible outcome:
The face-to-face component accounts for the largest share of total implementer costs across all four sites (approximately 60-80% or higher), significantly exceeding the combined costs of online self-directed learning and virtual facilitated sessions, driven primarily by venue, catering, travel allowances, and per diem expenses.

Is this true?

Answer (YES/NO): YES